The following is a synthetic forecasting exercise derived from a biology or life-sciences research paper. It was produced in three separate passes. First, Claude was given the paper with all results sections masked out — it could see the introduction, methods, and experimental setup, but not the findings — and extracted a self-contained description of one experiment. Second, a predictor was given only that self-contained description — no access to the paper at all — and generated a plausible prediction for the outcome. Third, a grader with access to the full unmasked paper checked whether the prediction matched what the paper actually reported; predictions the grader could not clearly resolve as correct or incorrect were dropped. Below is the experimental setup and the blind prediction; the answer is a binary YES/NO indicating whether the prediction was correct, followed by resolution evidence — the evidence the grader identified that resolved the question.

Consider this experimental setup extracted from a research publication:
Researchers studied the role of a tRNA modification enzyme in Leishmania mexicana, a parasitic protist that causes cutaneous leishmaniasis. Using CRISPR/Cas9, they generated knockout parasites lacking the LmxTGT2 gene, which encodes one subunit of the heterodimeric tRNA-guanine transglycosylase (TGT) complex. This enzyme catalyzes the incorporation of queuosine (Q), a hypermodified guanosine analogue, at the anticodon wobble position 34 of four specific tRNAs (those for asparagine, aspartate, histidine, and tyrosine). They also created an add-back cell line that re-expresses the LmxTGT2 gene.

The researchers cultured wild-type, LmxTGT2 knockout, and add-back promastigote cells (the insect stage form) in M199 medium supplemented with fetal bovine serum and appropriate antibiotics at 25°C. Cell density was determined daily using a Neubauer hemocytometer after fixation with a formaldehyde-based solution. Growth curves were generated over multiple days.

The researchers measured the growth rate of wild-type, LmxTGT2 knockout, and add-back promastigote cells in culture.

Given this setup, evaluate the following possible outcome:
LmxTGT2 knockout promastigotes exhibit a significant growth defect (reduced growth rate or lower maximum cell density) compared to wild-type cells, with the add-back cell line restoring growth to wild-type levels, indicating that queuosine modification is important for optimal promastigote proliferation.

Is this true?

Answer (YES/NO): NO